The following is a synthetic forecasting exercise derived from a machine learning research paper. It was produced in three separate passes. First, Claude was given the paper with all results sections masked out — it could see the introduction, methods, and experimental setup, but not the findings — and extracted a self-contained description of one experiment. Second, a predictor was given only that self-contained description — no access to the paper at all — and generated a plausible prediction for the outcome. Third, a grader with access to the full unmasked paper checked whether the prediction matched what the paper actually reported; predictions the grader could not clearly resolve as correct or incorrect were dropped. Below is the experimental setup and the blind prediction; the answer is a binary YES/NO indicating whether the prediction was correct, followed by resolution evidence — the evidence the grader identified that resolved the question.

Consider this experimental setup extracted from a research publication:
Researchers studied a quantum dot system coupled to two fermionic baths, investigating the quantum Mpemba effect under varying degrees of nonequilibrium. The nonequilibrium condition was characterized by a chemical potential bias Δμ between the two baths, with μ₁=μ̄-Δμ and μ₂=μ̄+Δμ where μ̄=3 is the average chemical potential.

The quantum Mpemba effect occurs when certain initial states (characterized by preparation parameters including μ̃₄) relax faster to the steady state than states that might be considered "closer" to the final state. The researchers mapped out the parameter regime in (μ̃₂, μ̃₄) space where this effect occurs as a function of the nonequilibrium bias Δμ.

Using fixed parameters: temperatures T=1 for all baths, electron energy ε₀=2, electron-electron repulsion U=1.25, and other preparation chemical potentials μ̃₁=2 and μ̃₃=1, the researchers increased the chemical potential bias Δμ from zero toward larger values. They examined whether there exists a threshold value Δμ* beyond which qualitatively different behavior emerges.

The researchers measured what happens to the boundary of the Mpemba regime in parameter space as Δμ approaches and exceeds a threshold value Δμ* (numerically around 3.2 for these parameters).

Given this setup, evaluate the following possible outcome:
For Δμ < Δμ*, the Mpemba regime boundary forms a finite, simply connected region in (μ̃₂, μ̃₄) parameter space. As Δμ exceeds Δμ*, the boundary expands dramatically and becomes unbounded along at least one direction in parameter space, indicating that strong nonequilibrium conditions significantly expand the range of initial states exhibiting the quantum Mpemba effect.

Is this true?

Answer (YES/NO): YES